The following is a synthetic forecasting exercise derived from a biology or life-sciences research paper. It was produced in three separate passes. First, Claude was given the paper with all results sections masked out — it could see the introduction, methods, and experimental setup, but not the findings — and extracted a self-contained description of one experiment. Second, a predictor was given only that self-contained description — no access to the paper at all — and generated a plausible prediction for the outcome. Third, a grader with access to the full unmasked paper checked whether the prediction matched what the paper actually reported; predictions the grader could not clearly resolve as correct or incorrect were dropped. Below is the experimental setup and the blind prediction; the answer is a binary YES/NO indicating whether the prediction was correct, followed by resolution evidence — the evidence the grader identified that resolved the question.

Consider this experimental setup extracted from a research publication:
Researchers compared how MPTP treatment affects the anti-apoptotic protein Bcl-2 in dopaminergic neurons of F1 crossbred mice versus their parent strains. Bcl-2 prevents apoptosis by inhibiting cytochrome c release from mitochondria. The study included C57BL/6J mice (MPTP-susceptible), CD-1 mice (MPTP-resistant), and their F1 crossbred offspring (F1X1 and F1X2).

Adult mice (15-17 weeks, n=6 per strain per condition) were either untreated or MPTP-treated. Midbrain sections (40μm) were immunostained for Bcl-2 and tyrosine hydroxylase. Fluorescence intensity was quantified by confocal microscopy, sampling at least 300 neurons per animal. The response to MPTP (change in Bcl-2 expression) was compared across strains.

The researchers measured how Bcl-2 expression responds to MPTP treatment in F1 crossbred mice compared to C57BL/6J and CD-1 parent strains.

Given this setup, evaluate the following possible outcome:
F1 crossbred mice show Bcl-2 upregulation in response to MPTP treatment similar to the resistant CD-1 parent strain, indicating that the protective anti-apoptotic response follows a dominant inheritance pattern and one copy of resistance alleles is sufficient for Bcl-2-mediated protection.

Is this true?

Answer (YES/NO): NO